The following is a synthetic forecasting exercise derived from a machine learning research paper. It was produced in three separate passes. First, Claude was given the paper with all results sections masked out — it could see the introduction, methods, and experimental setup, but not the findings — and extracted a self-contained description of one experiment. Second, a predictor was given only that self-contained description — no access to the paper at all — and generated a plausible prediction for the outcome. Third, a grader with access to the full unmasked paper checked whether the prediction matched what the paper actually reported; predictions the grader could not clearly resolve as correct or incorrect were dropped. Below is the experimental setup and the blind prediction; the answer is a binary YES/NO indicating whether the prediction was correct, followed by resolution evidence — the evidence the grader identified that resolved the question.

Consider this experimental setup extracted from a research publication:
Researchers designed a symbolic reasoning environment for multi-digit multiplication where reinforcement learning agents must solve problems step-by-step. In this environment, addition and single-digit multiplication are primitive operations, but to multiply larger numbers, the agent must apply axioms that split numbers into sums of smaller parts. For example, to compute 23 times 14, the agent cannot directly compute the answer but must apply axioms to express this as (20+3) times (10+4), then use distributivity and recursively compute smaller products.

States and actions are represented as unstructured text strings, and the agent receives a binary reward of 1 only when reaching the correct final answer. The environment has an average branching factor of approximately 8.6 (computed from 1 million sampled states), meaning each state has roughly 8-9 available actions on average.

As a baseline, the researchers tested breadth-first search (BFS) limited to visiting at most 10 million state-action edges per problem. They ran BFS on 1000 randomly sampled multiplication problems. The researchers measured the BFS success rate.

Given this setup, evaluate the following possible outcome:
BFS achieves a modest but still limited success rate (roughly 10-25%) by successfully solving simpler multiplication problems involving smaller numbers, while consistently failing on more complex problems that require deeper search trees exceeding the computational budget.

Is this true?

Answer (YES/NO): NO